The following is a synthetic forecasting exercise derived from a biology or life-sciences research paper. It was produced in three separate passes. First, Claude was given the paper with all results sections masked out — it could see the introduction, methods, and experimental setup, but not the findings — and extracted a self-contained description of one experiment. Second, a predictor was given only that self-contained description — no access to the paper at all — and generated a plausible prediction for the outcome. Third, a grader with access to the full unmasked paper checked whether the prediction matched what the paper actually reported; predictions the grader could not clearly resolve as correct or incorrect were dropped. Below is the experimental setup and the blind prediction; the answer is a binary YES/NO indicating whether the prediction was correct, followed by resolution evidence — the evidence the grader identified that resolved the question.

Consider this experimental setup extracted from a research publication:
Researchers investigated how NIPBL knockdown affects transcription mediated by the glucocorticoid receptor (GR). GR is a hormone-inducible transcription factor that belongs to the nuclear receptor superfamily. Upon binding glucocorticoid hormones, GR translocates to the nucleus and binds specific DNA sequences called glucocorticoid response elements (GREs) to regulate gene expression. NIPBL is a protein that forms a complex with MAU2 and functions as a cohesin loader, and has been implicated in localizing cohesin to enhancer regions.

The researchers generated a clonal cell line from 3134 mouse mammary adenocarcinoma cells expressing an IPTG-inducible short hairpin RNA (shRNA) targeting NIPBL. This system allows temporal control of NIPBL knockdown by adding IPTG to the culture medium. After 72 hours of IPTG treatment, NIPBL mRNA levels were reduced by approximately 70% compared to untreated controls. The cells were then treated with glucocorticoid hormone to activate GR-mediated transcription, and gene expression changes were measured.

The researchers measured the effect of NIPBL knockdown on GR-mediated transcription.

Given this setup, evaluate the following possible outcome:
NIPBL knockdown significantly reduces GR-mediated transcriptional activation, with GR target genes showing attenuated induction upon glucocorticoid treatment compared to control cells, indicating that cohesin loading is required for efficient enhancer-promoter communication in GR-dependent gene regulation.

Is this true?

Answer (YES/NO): YES